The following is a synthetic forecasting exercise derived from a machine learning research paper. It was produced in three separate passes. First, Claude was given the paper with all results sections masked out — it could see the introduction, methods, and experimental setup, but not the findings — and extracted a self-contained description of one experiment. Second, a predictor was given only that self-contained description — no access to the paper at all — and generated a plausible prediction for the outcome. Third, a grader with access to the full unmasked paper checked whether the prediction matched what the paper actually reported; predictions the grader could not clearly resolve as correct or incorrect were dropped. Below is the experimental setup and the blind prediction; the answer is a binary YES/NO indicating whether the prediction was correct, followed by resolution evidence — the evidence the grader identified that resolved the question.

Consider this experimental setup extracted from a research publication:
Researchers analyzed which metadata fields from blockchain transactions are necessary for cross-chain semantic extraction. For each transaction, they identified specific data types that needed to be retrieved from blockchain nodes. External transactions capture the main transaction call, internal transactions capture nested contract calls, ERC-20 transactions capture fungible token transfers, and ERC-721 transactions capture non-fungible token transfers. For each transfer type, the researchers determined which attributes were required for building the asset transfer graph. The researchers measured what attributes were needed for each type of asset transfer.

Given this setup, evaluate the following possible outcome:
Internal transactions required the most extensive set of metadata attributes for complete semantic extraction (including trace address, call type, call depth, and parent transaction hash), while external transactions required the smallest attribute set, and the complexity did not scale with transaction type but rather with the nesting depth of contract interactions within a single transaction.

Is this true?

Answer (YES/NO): NO